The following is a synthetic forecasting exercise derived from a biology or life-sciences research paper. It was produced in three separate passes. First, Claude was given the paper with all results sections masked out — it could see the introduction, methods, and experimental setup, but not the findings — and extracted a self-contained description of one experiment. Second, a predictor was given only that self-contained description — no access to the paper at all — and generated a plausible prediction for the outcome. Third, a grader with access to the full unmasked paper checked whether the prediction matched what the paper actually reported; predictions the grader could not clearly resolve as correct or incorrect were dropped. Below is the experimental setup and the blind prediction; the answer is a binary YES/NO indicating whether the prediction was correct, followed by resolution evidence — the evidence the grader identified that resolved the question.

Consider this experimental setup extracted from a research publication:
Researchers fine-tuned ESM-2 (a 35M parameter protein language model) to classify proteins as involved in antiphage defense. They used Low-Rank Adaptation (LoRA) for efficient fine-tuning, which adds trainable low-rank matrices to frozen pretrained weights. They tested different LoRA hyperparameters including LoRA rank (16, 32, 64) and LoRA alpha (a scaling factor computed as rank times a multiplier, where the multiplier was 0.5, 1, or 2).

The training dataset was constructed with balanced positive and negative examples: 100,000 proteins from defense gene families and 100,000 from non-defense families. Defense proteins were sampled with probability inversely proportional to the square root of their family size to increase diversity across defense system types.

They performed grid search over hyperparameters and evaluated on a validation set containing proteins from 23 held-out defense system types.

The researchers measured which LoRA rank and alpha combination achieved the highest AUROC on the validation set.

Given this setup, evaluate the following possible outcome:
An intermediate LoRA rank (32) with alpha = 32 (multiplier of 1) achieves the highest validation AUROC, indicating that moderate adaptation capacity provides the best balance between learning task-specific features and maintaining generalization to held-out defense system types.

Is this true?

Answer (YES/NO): NO